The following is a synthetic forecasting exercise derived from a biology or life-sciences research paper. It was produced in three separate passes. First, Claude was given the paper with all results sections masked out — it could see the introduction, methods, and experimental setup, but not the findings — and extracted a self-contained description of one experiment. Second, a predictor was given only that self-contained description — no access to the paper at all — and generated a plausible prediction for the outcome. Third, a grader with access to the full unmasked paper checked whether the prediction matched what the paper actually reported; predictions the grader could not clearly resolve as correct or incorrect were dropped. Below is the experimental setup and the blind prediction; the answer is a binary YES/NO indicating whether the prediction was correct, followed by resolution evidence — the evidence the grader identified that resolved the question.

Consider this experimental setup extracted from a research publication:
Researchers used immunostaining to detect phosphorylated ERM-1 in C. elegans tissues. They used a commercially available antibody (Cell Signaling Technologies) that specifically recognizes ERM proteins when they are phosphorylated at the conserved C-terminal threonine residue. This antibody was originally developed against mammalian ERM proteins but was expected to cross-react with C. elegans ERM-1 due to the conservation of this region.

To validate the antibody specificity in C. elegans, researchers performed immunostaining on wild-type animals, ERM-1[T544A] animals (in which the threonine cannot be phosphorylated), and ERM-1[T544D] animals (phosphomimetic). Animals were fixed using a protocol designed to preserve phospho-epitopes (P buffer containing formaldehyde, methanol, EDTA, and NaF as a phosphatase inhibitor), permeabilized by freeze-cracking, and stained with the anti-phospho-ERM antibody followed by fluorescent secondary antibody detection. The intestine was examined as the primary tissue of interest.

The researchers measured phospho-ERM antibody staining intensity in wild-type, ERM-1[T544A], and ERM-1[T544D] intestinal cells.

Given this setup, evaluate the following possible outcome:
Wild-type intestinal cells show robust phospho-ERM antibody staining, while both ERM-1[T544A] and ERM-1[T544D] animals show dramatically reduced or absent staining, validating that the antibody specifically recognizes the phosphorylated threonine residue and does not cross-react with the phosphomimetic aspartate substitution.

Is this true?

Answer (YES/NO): NO